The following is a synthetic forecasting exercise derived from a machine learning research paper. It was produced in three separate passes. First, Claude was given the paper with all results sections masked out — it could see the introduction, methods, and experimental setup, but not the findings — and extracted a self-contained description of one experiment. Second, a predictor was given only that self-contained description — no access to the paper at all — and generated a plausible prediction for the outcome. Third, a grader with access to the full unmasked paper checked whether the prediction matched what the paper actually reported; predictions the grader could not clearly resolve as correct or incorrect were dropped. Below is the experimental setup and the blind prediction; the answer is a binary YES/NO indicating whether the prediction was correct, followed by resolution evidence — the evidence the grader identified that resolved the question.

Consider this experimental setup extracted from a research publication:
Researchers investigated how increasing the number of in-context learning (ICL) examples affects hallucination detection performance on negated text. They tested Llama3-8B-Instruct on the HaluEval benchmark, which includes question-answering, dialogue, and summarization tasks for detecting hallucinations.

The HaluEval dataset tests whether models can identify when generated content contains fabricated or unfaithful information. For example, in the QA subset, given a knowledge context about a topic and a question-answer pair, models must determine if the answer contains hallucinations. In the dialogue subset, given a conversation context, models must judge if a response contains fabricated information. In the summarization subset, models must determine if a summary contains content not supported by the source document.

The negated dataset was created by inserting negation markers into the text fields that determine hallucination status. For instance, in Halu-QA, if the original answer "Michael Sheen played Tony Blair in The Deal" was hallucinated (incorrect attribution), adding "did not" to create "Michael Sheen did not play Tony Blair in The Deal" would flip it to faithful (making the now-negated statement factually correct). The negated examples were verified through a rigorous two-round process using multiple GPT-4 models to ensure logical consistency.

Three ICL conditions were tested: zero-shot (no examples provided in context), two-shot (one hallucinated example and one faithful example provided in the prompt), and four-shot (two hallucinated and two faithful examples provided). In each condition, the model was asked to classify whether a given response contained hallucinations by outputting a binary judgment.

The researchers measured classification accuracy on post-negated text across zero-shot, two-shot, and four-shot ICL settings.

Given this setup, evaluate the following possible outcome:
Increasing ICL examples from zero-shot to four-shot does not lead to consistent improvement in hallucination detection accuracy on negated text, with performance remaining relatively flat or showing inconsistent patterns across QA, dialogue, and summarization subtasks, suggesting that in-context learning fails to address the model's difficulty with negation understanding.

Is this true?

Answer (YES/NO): YES